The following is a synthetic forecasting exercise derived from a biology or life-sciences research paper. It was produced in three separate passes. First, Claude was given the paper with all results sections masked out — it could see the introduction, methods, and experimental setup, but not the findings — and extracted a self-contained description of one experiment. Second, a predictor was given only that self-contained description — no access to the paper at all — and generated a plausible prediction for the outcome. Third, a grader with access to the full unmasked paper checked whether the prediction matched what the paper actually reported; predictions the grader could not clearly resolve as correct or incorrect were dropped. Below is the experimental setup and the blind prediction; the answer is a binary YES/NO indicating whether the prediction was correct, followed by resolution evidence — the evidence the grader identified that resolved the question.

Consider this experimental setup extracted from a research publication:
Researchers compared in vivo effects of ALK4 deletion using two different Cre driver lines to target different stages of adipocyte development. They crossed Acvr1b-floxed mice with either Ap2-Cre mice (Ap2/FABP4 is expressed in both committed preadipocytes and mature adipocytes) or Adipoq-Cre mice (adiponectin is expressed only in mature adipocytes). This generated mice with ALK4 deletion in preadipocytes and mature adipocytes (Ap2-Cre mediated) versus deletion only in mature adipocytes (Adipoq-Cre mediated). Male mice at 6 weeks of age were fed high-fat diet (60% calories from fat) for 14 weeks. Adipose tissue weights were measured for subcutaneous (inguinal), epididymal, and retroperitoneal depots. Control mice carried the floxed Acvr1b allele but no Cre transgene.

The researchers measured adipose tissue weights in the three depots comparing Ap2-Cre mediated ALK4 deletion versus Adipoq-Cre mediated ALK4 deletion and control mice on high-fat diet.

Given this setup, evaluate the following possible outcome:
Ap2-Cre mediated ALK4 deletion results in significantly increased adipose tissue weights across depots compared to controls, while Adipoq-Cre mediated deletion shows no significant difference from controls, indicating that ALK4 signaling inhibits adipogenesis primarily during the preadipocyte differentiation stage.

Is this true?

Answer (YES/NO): NO